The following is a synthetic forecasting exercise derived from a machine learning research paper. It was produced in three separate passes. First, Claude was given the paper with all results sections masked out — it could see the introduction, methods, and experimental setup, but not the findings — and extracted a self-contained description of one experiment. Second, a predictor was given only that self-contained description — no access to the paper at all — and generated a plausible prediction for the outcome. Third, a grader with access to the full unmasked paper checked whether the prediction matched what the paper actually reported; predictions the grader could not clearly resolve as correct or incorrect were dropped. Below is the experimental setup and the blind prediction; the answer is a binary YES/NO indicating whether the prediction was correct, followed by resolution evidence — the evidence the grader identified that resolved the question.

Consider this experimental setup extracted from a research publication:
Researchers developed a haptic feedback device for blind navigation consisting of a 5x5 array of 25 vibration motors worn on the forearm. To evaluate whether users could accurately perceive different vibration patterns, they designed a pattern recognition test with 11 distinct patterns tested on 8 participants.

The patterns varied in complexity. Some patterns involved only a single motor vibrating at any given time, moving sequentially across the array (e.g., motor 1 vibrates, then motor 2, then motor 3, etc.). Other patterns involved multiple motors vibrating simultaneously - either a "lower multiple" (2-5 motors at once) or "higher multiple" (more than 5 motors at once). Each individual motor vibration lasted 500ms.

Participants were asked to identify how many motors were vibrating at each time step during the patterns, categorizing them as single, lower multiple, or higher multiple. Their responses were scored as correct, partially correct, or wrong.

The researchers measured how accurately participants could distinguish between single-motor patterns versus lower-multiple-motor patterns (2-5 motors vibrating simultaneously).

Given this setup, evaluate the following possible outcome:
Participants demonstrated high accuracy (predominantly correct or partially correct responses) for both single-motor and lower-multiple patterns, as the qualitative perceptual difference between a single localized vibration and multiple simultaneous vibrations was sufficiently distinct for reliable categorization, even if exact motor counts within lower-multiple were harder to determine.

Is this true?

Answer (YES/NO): NO